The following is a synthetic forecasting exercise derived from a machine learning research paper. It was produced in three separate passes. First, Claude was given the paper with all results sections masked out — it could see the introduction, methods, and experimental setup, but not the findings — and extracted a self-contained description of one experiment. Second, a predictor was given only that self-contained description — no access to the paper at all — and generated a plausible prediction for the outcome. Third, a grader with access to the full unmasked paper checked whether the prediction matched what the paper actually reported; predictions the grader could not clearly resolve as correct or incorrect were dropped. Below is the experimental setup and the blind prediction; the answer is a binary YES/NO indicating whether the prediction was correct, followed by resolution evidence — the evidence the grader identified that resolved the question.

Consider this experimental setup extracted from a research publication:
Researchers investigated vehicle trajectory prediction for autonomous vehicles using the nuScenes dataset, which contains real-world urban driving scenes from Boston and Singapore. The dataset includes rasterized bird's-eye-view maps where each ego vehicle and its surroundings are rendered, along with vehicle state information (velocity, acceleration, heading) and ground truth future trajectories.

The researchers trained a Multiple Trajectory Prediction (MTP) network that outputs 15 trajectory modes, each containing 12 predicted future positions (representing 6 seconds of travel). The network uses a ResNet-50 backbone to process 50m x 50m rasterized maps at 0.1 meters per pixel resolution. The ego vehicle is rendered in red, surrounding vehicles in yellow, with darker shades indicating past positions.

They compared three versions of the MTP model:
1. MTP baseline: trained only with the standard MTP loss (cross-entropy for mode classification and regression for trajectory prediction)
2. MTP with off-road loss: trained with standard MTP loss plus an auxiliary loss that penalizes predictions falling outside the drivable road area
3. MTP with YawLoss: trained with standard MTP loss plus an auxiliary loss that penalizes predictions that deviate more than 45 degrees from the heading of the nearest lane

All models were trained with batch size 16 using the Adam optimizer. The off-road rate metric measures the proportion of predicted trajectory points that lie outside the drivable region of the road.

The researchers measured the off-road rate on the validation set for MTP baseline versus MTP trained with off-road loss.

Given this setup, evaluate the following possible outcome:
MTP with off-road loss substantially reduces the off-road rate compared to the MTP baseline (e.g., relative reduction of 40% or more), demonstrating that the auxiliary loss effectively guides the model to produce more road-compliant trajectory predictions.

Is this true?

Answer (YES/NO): NO